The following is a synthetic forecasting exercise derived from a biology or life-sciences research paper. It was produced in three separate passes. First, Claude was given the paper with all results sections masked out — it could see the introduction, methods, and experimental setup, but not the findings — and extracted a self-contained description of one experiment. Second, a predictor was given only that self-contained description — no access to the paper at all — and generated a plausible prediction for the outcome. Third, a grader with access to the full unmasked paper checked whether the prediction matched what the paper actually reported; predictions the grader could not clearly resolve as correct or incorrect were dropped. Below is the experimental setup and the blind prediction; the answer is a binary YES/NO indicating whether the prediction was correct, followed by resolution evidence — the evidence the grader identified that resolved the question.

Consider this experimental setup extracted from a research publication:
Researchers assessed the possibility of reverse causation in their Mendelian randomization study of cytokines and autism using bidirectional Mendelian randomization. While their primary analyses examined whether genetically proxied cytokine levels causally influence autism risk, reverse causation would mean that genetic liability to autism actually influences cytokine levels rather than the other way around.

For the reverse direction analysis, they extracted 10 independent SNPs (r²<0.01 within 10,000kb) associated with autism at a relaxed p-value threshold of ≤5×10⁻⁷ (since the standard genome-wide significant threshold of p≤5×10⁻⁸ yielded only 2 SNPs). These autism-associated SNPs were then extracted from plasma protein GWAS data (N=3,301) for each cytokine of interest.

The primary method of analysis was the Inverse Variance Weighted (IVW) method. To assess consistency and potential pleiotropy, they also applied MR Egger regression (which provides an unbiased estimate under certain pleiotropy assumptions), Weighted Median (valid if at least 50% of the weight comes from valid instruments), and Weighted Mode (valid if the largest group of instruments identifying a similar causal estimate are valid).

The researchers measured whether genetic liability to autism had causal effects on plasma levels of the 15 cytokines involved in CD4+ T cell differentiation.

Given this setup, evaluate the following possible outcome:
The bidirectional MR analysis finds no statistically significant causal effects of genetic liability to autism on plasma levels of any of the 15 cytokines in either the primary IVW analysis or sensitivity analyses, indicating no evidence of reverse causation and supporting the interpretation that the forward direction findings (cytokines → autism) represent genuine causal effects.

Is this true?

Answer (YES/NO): YES